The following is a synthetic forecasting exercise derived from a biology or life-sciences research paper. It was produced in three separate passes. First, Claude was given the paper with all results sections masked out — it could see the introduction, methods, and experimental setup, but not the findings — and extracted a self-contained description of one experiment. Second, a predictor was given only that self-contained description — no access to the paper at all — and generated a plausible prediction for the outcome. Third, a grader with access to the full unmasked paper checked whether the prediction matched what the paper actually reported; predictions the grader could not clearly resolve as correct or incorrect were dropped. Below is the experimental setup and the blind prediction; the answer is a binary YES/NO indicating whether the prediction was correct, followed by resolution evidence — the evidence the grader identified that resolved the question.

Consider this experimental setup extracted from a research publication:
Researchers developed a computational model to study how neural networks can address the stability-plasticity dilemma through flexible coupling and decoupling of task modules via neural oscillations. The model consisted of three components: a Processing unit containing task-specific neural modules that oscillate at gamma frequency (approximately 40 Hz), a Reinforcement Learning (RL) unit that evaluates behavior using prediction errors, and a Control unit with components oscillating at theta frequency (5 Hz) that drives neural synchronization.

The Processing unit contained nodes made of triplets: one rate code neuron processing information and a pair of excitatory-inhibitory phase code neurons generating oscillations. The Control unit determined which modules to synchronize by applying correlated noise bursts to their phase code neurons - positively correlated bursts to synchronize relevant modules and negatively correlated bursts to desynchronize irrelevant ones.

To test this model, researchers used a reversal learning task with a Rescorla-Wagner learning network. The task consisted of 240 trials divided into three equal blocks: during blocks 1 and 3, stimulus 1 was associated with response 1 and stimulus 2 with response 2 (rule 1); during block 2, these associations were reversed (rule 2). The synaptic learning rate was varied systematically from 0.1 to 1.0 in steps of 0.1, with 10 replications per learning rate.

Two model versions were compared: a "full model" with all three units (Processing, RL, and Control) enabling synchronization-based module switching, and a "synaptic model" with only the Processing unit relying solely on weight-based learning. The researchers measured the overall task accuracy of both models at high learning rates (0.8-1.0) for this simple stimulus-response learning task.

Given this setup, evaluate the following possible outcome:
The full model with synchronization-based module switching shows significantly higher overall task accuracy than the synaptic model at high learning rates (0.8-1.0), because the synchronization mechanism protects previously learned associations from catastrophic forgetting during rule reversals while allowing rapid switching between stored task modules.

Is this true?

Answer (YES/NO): NO